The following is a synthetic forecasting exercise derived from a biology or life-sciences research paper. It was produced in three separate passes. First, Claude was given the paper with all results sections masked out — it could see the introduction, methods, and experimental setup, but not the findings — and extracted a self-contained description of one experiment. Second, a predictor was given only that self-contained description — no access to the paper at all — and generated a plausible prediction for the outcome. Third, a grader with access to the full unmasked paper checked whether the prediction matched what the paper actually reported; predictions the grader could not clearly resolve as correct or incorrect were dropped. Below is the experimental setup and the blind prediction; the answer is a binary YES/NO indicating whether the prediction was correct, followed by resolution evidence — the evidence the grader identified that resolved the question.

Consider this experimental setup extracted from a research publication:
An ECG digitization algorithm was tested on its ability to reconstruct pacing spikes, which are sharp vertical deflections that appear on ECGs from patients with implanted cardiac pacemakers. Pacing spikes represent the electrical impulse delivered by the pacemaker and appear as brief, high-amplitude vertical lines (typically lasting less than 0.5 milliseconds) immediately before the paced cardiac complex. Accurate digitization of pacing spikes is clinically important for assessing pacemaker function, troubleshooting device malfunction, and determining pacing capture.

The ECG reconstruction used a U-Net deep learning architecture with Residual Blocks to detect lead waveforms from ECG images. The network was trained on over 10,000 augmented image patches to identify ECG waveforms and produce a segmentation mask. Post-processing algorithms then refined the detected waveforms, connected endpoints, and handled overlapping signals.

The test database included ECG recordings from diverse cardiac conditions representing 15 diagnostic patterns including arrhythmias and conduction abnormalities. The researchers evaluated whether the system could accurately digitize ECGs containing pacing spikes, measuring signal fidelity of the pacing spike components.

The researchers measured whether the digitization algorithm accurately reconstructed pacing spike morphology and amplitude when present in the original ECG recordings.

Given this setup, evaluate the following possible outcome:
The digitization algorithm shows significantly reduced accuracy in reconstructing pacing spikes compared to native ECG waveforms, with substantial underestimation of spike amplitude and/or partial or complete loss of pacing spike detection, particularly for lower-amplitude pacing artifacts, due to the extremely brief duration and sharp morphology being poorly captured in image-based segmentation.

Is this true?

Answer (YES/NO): YES